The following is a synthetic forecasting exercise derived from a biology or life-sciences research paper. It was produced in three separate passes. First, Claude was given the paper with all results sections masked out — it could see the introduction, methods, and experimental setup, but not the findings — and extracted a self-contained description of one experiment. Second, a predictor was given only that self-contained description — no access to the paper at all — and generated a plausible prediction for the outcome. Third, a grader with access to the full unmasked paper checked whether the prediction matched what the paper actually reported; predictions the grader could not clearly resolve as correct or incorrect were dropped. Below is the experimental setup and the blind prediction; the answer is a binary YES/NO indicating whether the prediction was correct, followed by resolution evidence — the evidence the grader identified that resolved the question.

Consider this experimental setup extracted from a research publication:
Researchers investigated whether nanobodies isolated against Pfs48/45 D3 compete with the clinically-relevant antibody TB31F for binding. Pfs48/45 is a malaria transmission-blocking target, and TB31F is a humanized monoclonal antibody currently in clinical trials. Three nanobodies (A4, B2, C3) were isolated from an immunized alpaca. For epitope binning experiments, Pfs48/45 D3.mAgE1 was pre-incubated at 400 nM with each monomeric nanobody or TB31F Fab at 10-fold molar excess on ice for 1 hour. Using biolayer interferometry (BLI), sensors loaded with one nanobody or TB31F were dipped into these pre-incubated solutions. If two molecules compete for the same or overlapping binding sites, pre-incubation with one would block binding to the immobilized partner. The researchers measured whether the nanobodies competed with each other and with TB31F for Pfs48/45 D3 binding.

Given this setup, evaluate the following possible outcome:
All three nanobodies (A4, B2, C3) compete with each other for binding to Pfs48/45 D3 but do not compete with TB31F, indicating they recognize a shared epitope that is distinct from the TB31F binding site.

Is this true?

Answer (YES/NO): YES